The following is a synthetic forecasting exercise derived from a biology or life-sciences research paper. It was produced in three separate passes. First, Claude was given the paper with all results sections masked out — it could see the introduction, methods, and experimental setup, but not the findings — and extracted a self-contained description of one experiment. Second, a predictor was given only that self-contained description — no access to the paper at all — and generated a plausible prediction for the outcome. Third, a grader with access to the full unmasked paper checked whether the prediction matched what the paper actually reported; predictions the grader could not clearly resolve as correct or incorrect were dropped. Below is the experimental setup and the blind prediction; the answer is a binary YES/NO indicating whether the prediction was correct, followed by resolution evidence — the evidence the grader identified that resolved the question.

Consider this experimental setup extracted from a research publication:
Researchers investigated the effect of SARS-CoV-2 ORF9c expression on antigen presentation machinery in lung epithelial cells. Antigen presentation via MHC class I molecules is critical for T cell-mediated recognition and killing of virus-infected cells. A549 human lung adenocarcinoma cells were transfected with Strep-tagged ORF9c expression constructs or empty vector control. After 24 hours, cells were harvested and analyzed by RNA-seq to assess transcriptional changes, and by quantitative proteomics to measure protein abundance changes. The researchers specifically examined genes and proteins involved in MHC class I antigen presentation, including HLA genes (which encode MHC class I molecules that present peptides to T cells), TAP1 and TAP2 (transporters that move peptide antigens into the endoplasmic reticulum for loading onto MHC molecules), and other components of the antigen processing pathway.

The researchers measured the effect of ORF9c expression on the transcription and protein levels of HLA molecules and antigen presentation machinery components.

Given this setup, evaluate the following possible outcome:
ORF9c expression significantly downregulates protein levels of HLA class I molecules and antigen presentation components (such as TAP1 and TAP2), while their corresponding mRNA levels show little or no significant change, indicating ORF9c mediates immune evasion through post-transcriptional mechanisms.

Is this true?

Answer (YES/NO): NO